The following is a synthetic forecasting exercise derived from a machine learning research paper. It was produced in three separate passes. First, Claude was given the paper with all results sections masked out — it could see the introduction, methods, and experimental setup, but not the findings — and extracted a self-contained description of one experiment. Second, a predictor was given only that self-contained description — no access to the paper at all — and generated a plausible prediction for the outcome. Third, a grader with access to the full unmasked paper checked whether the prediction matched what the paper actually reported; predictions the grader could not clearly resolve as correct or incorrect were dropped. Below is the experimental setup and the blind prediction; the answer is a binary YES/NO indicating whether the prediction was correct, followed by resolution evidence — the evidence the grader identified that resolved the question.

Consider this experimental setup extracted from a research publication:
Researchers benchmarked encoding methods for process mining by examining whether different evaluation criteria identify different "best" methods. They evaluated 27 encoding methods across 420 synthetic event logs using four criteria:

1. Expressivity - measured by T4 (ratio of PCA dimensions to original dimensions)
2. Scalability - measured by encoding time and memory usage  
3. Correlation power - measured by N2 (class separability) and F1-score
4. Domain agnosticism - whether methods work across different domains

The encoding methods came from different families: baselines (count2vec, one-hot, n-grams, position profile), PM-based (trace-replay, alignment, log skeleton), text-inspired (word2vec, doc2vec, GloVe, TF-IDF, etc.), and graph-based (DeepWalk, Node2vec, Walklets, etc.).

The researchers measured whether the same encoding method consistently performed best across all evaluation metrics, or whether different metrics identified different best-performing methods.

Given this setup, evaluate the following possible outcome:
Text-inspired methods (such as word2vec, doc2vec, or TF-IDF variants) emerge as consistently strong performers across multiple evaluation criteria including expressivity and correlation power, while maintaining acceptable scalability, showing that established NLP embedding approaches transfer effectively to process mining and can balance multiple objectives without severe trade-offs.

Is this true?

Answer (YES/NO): NO